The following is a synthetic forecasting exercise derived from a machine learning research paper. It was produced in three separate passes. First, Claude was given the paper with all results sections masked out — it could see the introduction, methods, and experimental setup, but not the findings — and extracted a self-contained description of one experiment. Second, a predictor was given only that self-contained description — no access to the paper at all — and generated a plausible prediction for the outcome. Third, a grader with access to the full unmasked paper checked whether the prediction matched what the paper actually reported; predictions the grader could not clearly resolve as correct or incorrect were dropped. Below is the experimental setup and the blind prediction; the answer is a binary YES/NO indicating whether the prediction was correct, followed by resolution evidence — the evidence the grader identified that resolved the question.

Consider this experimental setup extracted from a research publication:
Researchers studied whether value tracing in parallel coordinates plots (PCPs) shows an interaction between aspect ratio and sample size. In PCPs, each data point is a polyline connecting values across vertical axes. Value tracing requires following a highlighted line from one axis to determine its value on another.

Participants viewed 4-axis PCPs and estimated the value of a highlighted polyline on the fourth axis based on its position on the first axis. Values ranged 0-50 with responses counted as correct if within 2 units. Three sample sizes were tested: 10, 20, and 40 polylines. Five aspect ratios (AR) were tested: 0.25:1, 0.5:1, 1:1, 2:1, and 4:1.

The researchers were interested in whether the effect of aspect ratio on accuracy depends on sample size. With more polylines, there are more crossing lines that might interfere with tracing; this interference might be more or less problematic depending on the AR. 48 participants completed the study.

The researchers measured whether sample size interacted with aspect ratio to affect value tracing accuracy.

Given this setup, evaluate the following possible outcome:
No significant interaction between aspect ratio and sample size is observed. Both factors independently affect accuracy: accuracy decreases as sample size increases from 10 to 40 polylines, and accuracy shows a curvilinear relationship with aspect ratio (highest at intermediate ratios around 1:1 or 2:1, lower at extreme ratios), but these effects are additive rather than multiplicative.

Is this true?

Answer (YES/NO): NO